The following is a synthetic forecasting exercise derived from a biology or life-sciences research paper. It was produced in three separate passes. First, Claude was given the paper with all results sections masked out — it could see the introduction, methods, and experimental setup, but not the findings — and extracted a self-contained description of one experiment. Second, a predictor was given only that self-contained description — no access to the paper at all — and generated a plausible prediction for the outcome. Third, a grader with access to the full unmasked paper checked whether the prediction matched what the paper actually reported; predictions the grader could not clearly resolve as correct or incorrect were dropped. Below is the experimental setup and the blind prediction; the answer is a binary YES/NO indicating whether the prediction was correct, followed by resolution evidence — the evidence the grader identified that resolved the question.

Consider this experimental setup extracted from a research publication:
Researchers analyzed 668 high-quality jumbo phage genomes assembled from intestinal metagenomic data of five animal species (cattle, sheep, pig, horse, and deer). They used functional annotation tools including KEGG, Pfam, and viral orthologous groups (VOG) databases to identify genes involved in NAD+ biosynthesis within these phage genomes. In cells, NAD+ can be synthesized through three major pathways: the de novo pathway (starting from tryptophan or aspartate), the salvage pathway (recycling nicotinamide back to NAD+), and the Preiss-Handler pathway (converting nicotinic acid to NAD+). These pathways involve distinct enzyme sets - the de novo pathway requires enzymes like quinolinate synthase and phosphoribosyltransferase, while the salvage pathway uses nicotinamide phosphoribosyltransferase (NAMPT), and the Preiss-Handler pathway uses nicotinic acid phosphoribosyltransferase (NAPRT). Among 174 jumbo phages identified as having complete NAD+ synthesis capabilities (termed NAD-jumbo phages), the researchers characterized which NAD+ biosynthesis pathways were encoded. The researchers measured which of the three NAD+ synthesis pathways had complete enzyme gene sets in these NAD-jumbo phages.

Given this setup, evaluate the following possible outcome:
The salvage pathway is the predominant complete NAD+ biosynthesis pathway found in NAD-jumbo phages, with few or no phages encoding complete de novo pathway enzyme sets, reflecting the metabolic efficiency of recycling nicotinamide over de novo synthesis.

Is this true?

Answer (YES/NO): NO